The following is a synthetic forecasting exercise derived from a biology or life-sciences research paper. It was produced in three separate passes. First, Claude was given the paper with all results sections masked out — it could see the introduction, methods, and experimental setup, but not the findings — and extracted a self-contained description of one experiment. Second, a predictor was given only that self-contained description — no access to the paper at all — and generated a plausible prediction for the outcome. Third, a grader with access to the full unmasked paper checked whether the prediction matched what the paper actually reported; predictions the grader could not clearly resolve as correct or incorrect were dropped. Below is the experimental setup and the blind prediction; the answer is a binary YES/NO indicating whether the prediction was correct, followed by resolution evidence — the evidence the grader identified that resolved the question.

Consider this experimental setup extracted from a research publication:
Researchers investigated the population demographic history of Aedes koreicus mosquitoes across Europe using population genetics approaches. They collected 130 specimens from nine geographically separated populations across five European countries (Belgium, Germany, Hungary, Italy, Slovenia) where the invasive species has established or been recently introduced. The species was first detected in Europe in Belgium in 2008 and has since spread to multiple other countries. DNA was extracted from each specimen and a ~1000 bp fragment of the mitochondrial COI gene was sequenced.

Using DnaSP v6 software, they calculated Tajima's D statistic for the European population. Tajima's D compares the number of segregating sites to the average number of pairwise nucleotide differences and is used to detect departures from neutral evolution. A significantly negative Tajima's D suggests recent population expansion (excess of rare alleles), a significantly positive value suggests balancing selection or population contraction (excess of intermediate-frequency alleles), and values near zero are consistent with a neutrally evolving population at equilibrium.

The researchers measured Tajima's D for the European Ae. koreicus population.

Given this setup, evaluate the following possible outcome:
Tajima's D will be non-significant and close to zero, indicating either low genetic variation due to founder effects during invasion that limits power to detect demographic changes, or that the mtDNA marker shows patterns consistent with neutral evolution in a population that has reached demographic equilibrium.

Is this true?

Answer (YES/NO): NO